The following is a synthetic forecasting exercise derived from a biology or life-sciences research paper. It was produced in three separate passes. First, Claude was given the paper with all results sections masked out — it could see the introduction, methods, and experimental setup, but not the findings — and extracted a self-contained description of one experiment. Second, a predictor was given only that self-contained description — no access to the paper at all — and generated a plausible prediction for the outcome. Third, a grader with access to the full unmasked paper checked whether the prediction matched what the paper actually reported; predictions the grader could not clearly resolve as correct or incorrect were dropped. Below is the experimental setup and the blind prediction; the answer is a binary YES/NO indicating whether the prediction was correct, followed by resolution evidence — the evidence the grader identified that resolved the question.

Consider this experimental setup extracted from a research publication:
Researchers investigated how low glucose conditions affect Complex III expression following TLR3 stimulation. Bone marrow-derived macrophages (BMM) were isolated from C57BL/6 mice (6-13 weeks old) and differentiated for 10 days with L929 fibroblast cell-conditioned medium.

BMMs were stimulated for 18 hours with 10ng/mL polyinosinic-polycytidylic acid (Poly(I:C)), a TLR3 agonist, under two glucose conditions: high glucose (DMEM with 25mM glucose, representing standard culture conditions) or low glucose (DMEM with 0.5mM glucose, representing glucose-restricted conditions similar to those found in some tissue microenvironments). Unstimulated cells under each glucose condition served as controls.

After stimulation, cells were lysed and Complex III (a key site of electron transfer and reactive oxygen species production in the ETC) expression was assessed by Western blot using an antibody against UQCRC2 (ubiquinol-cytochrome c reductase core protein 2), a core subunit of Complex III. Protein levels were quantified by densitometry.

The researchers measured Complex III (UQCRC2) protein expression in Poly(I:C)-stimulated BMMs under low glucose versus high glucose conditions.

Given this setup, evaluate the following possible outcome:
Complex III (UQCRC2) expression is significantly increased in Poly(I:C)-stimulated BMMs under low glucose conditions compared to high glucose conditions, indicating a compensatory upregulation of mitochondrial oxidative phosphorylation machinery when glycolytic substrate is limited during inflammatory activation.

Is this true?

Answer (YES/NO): YES